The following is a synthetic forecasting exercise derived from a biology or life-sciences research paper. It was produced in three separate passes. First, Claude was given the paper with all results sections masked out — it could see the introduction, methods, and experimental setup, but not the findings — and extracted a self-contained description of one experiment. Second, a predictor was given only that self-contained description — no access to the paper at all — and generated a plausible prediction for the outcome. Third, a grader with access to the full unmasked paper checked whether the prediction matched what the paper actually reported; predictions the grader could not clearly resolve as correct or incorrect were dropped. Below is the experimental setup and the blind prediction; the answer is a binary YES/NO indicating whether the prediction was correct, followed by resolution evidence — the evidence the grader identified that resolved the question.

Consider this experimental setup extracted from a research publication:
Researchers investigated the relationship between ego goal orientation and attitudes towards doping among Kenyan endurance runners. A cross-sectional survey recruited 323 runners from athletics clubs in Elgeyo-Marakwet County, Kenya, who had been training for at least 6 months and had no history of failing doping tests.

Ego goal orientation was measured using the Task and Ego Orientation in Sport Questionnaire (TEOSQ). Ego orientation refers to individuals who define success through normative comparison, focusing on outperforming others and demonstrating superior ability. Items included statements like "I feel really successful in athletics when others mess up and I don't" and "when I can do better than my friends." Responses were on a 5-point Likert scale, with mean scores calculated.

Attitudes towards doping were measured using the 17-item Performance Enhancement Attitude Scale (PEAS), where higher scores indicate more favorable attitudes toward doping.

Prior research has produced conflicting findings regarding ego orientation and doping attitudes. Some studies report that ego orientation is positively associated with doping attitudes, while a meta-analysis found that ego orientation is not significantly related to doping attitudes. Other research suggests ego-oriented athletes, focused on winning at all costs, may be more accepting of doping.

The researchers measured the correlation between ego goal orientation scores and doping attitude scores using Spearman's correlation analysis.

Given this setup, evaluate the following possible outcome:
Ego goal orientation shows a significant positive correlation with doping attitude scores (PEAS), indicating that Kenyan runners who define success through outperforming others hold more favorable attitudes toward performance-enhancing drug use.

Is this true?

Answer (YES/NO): YES